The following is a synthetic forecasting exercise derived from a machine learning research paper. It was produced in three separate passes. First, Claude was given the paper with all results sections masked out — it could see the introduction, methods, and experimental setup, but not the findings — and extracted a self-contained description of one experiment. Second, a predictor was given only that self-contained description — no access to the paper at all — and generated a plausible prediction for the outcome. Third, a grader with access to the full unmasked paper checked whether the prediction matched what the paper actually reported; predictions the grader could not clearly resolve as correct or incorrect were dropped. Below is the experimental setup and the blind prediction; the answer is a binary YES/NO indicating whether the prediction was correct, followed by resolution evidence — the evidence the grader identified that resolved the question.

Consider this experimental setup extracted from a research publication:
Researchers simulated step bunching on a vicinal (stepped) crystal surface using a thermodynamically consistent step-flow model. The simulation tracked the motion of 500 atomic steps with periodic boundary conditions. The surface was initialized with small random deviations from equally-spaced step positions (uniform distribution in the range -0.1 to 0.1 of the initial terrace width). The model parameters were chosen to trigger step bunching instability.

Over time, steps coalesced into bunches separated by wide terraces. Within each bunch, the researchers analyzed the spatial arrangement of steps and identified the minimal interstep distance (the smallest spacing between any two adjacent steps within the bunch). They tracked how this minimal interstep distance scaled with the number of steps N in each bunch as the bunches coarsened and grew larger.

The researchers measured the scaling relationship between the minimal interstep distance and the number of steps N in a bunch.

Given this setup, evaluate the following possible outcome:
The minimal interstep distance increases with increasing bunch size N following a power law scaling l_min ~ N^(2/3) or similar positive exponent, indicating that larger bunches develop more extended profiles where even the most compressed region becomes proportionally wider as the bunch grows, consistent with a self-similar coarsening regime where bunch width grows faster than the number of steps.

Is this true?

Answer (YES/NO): NO